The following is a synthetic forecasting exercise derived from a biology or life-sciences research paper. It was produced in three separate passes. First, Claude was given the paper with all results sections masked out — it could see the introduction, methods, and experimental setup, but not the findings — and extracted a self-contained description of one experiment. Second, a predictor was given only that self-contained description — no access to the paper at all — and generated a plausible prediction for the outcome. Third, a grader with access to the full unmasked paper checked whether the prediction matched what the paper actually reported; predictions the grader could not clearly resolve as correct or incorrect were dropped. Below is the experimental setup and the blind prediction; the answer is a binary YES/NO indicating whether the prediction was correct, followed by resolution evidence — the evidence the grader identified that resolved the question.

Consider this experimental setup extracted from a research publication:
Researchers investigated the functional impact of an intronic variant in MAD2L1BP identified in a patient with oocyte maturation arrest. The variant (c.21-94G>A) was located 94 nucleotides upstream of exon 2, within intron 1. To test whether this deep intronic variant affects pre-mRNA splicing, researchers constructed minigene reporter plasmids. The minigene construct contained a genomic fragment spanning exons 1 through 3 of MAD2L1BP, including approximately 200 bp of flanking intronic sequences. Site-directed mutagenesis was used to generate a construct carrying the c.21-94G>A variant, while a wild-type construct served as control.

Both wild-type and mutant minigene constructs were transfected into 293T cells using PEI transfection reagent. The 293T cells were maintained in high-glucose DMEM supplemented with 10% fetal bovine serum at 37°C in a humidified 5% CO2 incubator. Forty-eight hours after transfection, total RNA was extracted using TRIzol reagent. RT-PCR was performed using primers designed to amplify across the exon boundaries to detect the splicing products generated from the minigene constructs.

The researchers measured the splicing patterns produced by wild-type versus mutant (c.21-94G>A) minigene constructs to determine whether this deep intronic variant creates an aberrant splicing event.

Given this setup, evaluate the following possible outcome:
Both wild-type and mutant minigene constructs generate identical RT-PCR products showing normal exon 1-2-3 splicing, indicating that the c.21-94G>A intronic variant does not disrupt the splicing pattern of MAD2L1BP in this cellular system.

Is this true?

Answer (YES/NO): NO